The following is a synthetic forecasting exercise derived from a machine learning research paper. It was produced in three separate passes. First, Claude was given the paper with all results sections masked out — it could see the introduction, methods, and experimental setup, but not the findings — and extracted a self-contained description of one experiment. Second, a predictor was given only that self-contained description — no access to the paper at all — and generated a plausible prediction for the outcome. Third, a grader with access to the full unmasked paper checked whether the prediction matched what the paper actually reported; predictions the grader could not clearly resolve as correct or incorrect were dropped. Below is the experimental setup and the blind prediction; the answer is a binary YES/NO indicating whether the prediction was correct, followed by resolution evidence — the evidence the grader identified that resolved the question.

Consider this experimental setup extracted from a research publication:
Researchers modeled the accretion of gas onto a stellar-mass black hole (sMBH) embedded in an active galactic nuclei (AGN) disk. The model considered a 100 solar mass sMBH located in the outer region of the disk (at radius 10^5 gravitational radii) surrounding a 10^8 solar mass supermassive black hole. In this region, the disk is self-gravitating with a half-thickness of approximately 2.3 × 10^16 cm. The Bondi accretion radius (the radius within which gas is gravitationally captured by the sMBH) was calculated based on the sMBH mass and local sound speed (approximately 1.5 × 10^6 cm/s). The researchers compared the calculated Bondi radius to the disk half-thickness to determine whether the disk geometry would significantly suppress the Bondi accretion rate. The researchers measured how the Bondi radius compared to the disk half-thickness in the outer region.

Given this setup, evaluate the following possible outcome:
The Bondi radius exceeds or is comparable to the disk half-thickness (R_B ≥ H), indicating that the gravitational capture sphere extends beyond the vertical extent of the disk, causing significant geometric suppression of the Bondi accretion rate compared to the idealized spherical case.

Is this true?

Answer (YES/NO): NO